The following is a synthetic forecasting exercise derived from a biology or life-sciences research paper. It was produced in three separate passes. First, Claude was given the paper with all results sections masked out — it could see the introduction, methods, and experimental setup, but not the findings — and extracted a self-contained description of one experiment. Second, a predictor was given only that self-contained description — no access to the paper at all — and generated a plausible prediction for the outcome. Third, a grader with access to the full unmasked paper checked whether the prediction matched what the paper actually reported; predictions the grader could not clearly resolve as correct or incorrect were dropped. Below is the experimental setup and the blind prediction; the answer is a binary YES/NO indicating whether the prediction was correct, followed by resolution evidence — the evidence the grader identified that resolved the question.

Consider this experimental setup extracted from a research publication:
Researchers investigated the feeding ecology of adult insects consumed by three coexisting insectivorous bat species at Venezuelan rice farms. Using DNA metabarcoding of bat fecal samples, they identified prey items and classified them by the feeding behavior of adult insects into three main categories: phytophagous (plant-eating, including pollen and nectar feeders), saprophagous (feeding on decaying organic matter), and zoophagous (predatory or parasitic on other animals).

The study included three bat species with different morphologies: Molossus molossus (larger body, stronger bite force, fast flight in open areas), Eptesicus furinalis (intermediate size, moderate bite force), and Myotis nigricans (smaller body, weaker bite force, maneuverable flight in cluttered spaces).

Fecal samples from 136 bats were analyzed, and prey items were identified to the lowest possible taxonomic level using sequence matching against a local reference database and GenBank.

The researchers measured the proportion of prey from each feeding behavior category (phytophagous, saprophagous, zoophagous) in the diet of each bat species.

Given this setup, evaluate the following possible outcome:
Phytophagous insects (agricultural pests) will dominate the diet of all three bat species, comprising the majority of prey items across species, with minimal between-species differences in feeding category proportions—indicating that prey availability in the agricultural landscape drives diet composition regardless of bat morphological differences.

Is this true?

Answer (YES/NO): NO